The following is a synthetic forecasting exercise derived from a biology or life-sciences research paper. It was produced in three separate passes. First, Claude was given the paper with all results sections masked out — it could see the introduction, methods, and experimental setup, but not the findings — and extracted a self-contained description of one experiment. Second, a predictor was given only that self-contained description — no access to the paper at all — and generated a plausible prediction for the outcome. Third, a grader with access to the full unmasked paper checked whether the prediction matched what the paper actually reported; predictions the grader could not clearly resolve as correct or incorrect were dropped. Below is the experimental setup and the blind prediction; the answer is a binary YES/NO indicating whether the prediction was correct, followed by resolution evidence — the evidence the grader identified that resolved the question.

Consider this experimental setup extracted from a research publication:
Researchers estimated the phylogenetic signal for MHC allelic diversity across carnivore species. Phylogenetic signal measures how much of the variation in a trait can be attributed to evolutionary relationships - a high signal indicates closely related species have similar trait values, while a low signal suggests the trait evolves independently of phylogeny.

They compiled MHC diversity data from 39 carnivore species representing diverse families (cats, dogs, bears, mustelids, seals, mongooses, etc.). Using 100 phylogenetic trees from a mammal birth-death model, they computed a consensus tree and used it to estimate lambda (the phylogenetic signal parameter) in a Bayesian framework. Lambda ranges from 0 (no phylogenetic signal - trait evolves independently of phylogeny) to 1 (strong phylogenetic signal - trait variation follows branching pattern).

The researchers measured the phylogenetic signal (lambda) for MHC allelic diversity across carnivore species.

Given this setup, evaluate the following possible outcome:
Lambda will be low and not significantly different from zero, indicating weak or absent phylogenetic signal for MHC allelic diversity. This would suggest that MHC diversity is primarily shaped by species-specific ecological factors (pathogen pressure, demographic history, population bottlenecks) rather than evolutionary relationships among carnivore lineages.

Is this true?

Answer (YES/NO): YES